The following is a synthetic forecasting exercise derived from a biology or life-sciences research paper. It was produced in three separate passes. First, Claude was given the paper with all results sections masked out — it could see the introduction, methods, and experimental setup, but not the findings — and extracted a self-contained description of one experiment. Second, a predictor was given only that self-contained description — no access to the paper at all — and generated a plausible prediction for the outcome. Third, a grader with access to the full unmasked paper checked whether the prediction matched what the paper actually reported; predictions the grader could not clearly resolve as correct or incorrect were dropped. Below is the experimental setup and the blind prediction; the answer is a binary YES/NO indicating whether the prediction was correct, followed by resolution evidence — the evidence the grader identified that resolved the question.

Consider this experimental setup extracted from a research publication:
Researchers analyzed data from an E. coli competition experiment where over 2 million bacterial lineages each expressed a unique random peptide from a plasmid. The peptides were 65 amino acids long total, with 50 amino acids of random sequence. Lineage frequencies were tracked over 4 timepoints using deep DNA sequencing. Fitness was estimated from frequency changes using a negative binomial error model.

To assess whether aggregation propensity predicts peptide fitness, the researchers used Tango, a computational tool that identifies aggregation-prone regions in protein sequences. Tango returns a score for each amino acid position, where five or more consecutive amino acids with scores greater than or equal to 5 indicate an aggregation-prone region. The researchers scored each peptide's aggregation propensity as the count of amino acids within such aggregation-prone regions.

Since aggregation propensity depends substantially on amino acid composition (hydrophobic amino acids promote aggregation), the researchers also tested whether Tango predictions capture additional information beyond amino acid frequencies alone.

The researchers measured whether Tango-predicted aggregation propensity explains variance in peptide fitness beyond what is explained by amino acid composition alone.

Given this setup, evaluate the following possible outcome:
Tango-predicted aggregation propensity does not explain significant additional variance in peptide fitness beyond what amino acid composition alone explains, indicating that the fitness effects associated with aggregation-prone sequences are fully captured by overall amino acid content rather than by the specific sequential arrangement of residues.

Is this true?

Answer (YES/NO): YES